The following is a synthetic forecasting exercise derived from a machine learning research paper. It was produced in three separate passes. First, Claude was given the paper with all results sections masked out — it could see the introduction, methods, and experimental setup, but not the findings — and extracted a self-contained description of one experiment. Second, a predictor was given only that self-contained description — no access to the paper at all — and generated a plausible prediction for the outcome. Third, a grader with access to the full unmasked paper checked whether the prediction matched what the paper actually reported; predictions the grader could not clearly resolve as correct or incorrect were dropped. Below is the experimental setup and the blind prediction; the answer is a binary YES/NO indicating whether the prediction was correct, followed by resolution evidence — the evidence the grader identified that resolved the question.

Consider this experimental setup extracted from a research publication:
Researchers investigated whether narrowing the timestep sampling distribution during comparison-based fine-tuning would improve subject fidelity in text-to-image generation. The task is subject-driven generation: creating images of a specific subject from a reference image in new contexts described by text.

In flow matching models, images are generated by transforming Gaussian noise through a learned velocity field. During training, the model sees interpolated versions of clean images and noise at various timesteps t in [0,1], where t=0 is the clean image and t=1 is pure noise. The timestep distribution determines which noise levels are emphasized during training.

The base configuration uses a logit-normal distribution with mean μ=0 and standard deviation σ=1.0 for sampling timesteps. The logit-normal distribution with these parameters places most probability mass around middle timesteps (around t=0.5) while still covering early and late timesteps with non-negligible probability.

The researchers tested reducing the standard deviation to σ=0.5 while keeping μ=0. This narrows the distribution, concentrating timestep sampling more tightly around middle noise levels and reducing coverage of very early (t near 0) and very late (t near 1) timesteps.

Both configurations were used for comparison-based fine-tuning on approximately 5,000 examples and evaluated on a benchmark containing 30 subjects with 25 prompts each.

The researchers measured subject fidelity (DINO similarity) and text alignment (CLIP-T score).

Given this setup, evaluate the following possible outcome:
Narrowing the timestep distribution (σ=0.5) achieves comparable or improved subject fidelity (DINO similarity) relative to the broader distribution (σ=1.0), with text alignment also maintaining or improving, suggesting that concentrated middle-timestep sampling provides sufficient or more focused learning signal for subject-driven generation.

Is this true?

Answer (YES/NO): NO